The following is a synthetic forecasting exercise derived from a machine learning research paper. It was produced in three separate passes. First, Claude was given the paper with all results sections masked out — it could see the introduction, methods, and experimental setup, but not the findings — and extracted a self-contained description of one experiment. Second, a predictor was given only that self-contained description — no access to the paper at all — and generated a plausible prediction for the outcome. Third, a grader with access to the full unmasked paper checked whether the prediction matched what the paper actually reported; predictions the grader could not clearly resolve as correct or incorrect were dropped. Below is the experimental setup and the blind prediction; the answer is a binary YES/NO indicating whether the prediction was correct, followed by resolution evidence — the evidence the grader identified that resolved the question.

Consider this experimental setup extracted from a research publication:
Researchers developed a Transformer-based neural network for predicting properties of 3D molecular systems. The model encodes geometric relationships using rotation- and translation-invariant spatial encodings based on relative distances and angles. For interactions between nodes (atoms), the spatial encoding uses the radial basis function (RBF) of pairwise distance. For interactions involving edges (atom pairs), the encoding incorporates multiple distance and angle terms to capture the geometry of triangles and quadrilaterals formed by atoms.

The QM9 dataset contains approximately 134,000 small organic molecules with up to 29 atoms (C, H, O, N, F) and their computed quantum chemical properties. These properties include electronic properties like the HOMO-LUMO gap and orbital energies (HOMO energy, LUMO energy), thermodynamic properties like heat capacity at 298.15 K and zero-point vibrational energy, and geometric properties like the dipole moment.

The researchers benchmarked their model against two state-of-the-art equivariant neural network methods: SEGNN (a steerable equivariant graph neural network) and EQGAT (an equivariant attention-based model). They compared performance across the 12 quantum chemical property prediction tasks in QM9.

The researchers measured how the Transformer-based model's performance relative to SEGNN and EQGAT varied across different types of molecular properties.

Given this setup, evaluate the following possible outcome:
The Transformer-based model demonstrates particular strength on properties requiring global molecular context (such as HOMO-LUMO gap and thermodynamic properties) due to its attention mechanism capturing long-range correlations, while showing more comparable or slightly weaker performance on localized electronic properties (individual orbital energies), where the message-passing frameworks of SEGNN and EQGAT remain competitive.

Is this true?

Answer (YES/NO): NO